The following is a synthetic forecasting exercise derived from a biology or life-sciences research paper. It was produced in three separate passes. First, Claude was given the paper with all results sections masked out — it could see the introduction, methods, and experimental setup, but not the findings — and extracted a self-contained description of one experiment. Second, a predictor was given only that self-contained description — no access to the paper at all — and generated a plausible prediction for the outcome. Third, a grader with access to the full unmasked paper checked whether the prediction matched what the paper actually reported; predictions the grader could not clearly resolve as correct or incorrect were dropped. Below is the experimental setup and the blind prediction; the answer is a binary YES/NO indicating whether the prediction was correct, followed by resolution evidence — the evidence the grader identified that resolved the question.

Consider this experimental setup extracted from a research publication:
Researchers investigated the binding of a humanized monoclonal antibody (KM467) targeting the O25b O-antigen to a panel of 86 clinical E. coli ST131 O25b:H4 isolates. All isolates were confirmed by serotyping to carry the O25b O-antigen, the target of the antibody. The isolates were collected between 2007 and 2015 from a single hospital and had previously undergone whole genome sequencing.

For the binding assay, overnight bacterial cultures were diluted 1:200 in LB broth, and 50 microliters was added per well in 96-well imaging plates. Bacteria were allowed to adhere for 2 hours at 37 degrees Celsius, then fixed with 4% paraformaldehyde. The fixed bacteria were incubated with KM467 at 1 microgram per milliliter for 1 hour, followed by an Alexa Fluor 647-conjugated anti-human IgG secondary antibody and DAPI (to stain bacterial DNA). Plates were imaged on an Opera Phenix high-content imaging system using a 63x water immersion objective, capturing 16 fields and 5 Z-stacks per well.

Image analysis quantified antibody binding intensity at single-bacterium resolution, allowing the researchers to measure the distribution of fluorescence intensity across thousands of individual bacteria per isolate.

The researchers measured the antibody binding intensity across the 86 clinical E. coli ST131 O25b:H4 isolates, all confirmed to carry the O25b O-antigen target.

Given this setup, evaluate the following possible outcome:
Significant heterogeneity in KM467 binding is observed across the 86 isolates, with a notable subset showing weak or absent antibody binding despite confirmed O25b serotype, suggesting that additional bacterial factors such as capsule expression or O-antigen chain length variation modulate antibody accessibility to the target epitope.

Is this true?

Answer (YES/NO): YES